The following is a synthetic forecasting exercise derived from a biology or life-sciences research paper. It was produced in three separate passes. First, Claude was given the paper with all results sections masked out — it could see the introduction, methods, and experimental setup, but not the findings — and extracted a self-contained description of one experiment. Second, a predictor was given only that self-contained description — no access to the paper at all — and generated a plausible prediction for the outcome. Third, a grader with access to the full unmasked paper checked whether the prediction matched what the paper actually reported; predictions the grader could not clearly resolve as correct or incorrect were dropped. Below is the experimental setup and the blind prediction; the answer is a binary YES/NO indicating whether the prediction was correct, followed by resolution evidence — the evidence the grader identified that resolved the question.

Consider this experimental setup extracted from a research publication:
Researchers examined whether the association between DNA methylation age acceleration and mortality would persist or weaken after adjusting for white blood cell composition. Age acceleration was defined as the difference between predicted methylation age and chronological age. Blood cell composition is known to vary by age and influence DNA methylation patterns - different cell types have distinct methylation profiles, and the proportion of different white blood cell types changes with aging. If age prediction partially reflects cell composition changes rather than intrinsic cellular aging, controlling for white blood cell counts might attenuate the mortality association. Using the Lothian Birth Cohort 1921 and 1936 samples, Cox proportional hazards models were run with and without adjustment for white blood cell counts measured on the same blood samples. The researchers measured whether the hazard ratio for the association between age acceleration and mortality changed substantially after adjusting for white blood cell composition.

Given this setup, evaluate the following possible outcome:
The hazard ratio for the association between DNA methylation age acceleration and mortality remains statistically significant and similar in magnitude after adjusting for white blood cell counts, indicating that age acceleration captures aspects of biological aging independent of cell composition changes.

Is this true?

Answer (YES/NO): NO